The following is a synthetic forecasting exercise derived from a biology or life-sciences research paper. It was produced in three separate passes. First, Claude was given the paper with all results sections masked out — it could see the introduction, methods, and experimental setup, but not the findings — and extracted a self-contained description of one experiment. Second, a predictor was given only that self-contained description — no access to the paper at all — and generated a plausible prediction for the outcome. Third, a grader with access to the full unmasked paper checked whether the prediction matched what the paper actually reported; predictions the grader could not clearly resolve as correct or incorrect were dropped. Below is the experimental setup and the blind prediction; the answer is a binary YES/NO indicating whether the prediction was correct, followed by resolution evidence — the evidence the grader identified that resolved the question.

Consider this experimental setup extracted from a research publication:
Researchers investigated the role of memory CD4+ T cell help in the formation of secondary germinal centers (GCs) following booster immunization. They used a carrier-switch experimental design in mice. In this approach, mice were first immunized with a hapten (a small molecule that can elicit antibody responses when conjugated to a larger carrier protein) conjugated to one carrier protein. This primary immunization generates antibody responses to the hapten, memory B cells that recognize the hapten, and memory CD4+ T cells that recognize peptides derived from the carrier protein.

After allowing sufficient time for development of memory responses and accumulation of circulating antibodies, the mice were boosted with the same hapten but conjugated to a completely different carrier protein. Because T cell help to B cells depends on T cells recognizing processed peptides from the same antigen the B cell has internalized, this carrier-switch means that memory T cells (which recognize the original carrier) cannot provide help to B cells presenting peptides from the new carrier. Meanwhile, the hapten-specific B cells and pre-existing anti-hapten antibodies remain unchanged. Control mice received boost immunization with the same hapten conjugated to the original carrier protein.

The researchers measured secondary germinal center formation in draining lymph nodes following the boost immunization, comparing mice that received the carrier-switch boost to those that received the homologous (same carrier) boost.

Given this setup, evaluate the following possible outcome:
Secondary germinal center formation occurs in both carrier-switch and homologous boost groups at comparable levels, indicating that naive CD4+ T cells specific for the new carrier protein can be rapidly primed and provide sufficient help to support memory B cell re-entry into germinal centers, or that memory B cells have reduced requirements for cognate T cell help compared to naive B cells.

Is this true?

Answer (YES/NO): NO